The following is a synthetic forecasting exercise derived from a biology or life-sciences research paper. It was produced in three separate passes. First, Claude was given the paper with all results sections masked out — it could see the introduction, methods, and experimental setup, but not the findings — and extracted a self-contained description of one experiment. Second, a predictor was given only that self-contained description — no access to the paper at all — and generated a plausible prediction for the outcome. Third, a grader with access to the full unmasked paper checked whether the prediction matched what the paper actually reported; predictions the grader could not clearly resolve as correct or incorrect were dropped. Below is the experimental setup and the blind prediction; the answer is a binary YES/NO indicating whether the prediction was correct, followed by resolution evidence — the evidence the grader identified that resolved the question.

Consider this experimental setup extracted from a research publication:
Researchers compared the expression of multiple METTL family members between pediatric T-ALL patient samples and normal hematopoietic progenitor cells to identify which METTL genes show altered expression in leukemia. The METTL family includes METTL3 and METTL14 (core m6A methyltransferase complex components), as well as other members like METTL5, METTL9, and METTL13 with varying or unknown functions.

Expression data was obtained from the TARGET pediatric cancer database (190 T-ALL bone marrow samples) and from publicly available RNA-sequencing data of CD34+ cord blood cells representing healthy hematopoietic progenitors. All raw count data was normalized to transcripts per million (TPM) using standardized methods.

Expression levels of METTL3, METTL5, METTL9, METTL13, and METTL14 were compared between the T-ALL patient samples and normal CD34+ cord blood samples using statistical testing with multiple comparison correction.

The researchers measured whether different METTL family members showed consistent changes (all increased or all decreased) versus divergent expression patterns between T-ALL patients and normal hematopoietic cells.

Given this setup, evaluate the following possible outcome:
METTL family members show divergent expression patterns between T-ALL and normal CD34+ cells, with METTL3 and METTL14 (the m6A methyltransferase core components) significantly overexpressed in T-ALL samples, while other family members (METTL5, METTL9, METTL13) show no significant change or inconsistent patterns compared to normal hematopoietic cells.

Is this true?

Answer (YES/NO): NO